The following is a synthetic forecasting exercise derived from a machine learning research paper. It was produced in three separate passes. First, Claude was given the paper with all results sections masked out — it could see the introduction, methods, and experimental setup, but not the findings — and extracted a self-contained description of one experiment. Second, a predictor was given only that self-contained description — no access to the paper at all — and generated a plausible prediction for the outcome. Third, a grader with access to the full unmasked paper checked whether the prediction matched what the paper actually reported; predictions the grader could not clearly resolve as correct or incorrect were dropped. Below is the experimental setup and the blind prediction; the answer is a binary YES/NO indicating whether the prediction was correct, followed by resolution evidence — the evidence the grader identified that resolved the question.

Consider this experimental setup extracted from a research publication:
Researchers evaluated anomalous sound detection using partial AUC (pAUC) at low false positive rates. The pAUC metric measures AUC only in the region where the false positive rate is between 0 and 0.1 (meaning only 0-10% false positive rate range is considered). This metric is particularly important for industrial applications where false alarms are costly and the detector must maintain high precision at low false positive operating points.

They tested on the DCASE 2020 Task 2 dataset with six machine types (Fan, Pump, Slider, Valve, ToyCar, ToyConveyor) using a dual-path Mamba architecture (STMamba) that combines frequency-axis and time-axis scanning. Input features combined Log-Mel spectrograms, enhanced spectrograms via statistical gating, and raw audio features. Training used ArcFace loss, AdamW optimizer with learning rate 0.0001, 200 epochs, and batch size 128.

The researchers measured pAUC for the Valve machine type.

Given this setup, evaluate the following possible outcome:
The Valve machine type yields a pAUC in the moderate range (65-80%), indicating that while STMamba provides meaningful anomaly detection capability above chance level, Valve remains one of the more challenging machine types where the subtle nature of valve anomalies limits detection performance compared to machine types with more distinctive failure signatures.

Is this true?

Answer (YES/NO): NO